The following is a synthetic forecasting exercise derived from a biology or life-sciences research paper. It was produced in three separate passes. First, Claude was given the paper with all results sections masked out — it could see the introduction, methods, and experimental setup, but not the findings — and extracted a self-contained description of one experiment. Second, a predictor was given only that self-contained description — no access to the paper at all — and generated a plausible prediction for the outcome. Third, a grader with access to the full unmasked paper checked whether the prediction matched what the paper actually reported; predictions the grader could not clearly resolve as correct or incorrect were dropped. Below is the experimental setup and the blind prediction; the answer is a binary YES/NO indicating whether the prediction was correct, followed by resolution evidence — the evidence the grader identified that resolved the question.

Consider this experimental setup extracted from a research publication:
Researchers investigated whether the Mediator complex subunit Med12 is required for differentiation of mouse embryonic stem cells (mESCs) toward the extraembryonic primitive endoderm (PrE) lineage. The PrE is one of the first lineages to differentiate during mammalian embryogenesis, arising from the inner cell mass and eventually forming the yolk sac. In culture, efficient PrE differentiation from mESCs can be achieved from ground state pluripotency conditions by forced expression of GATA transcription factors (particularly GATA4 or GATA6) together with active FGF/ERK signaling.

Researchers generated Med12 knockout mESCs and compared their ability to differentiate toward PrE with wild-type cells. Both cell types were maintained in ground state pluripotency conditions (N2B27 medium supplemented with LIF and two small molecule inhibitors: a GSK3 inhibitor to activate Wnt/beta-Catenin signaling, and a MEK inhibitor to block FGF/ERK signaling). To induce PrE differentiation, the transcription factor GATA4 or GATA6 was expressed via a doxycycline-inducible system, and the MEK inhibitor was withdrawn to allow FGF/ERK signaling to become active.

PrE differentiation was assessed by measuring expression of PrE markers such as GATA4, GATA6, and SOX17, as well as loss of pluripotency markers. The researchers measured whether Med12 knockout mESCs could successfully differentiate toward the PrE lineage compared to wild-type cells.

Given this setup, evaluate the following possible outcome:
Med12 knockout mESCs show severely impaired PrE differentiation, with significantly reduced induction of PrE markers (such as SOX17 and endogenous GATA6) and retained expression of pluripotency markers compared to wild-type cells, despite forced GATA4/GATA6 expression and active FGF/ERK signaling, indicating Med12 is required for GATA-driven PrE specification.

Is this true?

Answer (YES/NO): NO